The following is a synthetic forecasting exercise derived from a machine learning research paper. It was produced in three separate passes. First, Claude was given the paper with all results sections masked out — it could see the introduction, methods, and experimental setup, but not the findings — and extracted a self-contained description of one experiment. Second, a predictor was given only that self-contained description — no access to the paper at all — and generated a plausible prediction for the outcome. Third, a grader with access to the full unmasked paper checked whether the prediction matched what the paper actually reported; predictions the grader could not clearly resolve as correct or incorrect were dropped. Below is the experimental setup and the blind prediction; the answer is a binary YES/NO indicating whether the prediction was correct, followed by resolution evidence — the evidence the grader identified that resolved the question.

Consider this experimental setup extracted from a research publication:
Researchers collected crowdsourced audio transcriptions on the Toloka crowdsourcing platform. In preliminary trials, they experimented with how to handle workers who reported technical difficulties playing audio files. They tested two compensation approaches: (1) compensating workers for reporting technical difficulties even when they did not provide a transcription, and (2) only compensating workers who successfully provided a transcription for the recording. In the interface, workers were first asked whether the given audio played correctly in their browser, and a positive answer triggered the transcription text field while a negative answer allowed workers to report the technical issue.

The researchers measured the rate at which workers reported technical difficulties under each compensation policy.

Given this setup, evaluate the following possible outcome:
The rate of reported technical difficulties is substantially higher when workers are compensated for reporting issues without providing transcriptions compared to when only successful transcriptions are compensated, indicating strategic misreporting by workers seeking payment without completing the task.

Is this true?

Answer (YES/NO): YES